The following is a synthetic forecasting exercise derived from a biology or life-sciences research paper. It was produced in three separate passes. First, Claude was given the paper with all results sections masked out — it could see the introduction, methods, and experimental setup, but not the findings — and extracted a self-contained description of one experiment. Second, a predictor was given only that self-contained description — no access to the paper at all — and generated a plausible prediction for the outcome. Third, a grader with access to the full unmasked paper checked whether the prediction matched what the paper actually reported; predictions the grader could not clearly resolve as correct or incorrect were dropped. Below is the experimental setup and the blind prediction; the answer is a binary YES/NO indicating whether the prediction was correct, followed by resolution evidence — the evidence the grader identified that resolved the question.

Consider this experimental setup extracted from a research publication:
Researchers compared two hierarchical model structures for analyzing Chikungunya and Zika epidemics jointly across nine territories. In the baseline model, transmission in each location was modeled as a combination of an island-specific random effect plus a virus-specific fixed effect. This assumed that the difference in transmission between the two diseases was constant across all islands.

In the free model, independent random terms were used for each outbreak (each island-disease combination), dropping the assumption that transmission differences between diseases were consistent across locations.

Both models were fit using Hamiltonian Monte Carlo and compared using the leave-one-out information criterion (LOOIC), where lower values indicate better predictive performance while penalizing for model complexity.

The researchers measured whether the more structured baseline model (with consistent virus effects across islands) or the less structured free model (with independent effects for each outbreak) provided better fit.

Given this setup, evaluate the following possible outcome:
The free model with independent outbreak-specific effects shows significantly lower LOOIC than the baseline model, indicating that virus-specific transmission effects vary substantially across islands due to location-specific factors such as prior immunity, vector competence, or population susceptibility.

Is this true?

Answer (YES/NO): NO